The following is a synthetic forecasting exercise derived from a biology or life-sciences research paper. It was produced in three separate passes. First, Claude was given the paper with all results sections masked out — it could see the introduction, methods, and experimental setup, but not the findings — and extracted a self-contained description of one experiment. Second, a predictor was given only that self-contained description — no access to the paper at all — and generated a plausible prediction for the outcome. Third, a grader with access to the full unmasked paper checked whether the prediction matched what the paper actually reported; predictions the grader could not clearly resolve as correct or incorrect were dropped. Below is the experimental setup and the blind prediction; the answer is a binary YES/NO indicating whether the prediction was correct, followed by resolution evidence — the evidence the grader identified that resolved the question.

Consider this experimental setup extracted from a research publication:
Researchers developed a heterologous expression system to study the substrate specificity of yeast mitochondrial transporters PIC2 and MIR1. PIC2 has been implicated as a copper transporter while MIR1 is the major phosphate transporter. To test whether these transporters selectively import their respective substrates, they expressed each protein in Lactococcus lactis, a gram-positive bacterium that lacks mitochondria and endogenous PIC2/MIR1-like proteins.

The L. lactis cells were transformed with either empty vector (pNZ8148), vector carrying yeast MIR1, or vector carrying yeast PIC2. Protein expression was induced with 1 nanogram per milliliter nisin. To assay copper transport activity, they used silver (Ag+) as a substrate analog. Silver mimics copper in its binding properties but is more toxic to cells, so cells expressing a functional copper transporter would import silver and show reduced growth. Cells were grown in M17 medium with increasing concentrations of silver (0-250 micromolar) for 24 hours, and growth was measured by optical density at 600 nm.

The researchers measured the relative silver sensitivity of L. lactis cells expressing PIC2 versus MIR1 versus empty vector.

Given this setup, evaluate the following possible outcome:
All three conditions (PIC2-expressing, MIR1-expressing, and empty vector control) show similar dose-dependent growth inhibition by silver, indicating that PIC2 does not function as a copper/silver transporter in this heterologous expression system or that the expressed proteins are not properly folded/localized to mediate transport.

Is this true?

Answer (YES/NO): NO